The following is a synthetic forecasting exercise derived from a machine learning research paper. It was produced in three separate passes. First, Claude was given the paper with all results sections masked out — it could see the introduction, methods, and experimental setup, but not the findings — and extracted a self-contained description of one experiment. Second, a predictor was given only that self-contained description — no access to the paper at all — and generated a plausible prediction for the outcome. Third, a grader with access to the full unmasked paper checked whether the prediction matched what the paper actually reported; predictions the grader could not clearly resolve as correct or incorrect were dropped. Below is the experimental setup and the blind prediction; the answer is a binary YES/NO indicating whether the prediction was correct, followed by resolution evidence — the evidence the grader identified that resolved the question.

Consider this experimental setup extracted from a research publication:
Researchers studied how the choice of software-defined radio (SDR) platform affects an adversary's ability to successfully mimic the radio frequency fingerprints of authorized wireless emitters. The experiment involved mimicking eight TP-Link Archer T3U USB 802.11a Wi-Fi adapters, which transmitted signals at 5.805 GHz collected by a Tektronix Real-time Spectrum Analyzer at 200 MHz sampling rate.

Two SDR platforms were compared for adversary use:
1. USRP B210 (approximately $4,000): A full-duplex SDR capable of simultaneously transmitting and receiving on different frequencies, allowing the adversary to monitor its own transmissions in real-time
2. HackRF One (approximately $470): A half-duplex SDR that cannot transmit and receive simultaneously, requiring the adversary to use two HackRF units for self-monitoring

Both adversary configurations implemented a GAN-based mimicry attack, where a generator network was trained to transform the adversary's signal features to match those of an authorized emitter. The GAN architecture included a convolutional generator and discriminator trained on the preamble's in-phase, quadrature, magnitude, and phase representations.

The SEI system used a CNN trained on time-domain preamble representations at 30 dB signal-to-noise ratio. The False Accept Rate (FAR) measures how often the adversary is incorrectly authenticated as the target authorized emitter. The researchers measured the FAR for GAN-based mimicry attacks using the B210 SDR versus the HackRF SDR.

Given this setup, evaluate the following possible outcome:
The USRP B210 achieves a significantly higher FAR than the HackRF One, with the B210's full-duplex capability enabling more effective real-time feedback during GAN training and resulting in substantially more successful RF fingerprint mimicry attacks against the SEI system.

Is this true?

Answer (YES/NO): NO